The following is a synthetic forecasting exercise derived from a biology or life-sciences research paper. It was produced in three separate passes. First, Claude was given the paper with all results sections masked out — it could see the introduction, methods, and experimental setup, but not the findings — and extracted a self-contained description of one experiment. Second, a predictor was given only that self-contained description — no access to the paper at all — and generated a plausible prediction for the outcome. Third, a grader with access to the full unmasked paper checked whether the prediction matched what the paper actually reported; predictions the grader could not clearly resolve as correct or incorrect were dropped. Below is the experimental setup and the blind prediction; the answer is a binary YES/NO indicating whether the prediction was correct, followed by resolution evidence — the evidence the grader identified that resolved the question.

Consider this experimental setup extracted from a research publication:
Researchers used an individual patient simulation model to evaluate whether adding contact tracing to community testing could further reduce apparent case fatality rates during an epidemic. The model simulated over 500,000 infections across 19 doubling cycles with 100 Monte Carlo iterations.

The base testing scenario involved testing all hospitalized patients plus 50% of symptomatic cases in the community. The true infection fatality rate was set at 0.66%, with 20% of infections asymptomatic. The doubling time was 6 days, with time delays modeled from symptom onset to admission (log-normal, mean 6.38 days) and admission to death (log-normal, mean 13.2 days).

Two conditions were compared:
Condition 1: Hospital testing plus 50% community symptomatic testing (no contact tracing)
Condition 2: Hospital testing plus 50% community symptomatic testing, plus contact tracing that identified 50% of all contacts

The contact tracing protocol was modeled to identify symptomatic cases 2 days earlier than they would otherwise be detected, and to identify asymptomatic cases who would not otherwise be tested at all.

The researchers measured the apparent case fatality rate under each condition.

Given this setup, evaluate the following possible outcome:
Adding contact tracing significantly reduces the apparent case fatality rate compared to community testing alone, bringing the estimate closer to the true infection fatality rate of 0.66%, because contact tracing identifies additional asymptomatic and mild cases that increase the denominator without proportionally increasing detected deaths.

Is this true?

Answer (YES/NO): YES